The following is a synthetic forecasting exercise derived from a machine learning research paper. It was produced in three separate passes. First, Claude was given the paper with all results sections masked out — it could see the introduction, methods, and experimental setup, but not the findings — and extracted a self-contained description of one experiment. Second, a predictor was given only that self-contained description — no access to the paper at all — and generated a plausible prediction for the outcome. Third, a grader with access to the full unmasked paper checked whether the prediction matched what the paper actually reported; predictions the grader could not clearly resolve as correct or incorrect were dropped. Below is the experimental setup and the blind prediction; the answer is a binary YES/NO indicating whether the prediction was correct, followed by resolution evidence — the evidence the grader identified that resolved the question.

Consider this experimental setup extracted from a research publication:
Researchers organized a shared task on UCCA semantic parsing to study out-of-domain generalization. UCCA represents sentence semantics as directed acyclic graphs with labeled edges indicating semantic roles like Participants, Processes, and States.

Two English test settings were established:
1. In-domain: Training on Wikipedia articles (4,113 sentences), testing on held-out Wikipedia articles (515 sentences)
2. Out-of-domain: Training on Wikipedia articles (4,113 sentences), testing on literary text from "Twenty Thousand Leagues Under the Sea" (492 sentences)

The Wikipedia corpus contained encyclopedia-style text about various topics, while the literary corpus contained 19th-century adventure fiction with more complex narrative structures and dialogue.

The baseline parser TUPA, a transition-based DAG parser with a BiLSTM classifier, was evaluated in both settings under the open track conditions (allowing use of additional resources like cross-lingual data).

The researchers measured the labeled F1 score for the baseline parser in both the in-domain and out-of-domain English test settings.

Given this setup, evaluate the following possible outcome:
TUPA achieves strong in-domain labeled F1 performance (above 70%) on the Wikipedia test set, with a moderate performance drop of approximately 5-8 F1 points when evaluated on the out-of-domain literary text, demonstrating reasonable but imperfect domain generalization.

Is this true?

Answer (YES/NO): YES